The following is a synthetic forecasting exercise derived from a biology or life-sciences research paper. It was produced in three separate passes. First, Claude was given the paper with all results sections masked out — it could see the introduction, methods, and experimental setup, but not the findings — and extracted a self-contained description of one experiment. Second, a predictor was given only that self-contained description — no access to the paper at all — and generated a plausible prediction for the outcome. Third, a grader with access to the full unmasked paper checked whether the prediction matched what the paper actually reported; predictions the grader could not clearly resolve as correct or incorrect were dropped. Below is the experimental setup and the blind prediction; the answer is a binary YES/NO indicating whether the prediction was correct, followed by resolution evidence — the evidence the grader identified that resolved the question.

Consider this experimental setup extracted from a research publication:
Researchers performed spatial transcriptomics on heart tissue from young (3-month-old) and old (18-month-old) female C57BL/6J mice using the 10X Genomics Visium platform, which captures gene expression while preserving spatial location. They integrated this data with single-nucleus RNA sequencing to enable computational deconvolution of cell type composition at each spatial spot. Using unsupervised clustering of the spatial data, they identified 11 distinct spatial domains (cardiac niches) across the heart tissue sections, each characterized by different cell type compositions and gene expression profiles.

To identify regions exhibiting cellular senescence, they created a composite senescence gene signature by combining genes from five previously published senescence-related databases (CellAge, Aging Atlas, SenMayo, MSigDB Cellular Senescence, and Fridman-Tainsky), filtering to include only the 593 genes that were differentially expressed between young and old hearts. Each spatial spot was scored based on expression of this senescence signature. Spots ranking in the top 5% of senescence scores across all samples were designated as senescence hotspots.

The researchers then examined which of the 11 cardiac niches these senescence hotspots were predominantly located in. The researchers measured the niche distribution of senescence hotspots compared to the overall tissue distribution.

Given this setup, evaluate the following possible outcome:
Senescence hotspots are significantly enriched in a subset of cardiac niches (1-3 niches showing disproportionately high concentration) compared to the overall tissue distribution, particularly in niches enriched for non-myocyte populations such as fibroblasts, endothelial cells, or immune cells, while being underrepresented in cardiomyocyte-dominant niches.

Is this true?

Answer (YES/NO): YES